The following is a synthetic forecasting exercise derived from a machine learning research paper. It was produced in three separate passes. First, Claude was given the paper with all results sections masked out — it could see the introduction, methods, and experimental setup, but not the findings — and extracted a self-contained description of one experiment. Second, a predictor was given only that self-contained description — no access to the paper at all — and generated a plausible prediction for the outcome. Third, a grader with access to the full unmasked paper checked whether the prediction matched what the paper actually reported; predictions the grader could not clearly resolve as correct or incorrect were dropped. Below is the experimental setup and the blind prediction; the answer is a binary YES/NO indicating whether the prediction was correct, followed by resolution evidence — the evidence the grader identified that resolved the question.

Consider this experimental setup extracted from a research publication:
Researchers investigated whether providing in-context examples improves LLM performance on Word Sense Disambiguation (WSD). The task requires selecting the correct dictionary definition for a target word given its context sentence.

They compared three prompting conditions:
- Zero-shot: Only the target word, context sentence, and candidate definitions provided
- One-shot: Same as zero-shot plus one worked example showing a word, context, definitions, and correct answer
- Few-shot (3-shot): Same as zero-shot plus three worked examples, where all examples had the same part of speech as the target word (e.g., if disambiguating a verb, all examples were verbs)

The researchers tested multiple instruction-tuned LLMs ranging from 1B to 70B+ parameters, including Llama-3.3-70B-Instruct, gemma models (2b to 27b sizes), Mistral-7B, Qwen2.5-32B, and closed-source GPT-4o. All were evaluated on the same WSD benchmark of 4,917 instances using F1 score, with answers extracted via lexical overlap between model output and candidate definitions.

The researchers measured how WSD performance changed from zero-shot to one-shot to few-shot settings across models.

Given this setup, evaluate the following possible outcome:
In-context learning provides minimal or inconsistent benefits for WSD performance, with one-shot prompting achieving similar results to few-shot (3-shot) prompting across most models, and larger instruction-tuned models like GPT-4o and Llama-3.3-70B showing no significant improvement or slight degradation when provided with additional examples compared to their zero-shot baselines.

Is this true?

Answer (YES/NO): NO